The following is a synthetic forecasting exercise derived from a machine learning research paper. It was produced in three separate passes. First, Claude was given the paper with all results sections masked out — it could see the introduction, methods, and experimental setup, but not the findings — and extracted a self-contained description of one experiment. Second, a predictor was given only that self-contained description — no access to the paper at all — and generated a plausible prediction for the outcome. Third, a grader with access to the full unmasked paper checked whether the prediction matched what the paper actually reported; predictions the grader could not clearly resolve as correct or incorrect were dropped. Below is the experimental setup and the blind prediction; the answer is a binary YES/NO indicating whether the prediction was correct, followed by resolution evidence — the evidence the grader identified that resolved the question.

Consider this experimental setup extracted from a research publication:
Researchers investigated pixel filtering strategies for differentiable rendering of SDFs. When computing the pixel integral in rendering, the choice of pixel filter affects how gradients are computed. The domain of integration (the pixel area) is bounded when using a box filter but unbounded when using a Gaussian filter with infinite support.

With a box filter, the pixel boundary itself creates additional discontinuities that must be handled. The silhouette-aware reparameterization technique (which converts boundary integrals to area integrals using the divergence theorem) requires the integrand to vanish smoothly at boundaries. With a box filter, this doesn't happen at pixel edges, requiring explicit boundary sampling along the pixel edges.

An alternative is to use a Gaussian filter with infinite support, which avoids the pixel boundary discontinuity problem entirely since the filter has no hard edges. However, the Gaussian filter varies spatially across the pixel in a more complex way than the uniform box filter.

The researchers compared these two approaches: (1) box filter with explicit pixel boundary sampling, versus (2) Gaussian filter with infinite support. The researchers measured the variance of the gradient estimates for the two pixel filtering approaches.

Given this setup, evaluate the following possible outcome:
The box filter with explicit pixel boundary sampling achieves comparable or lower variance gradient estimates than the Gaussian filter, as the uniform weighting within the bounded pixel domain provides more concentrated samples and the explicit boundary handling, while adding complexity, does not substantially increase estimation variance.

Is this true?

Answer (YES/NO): YES